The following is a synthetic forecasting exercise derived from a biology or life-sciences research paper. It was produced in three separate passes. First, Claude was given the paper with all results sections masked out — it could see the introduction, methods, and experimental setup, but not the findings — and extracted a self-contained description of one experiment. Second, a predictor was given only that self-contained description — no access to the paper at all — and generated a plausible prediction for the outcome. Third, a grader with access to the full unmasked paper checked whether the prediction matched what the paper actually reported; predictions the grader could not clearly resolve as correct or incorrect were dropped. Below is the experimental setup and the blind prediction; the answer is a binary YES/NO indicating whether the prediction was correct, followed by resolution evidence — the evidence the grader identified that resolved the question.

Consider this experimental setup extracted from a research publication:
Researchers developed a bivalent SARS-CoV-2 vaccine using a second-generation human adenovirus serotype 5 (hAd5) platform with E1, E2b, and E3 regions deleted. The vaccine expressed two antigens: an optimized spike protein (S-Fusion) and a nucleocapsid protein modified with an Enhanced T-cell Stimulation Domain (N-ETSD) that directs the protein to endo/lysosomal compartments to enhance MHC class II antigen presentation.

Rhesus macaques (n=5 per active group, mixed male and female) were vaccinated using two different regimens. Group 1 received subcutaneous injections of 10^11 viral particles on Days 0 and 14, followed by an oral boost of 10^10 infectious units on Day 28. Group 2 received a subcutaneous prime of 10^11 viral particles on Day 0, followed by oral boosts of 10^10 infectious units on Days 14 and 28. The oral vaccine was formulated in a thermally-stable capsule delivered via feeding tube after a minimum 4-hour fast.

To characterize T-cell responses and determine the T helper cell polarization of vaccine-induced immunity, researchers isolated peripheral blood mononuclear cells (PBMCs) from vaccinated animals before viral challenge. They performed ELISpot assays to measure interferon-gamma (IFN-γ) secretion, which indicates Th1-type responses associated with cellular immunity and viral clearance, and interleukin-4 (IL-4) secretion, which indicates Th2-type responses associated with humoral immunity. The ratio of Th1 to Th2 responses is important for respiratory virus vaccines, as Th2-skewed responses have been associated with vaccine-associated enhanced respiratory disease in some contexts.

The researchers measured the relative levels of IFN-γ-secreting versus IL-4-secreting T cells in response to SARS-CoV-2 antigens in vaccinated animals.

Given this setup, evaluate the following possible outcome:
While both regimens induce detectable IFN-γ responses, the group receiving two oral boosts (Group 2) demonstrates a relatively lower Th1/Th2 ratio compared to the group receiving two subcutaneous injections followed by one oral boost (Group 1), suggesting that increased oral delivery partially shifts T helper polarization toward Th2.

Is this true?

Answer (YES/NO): NO